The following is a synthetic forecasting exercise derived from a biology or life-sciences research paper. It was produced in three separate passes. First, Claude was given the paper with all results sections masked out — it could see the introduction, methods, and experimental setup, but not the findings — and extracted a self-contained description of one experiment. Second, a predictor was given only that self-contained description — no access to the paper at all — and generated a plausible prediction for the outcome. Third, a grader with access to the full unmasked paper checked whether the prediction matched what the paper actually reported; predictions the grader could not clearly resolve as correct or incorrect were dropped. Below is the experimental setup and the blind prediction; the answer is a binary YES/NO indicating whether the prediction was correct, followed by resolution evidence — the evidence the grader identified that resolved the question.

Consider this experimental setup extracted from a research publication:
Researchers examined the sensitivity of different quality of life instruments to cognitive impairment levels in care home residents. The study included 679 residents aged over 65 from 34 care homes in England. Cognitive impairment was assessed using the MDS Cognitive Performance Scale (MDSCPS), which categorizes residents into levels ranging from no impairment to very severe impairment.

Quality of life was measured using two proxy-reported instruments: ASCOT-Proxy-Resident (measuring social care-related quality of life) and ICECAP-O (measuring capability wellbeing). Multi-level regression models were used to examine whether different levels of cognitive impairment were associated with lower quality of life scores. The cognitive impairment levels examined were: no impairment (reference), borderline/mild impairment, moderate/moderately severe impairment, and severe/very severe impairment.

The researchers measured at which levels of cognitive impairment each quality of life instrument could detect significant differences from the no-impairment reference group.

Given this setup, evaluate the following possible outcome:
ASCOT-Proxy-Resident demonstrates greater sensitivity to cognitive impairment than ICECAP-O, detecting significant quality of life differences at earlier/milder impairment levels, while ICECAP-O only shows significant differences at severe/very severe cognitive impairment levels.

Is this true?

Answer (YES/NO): NO